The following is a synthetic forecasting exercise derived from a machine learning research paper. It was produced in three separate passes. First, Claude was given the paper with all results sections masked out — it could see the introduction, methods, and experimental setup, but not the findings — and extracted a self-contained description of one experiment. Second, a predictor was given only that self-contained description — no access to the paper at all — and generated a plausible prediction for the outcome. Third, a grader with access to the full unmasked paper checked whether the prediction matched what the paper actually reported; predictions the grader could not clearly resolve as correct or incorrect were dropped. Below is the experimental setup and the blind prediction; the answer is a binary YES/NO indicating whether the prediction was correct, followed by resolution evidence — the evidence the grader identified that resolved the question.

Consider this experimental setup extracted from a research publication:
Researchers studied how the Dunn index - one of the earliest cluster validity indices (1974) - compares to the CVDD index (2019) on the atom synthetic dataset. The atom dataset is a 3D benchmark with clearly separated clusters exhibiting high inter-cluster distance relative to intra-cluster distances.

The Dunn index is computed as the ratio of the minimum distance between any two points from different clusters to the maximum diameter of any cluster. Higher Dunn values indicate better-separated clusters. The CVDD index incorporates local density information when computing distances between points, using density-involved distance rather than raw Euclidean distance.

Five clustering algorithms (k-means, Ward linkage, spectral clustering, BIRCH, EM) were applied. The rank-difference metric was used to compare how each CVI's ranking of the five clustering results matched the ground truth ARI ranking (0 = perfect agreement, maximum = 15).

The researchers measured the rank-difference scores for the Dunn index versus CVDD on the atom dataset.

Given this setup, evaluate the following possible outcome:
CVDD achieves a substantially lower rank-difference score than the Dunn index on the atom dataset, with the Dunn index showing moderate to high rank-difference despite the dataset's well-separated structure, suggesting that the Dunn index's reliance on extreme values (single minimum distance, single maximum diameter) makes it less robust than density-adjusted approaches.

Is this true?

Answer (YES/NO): NO